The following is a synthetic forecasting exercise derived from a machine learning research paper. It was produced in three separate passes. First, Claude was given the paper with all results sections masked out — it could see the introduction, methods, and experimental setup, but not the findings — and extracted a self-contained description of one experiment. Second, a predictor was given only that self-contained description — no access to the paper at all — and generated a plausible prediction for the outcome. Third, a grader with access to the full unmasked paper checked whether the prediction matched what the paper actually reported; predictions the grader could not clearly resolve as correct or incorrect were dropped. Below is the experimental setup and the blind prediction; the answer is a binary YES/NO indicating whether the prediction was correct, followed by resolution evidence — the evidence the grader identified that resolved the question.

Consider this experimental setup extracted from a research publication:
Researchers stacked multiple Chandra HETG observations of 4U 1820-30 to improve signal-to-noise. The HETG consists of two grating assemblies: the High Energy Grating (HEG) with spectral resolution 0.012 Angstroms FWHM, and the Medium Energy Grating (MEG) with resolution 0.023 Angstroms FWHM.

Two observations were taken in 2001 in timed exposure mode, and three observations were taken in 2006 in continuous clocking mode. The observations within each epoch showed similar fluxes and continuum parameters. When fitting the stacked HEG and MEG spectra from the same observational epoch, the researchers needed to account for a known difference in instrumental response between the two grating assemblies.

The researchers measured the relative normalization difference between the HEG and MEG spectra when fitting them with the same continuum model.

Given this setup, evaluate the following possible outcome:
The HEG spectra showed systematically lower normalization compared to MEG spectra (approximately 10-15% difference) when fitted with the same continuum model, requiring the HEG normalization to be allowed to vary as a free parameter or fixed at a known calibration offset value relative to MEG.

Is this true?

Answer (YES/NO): NO